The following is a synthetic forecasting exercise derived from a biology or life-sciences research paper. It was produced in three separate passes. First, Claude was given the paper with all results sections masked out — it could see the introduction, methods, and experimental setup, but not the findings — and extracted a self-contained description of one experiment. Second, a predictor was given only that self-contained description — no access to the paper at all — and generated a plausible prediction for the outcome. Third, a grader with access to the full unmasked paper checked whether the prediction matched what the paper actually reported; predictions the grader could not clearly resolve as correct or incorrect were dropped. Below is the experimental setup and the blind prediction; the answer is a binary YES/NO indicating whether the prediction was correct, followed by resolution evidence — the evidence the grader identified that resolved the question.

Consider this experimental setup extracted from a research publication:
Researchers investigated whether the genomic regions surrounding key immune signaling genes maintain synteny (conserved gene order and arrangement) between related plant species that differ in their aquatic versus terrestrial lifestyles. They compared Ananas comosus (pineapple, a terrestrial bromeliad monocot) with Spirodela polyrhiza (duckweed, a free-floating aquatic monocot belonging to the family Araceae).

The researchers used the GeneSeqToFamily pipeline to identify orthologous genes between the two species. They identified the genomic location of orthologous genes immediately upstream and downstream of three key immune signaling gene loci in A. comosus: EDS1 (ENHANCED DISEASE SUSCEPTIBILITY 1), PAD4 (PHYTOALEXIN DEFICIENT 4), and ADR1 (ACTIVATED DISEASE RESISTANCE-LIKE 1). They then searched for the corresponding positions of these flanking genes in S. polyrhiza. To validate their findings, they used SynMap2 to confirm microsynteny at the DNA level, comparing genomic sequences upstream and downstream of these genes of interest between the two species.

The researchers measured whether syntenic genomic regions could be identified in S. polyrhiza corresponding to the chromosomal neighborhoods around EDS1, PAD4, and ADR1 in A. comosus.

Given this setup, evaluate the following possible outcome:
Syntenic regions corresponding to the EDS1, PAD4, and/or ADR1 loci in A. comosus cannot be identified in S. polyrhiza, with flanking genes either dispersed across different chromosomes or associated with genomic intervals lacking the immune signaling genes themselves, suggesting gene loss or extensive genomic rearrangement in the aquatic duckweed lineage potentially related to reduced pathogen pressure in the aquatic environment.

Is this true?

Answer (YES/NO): NO